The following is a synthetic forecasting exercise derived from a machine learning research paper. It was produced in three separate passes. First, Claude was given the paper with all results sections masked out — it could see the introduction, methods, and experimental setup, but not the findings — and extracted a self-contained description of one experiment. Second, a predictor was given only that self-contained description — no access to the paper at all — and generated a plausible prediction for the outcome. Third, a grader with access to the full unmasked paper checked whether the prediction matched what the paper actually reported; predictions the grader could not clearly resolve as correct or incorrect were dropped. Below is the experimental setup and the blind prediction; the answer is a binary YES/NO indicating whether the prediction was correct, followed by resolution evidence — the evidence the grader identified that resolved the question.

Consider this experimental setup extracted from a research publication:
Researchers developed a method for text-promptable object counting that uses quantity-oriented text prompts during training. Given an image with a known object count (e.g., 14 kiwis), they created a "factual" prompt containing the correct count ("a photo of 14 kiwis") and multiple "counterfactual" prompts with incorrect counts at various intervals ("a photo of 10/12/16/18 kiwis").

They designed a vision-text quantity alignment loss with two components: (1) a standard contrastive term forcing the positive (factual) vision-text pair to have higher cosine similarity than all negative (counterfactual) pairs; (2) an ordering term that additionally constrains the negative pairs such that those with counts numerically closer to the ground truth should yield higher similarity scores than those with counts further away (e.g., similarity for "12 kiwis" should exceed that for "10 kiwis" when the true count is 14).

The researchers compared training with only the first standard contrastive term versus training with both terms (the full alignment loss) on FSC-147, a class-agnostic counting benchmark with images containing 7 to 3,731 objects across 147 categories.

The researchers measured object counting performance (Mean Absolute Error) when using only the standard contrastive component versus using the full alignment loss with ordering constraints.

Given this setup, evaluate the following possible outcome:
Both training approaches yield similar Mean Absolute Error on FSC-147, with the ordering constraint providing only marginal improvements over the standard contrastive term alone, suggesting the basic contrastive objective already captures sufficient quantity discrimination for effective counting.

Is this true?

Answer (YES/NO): NO